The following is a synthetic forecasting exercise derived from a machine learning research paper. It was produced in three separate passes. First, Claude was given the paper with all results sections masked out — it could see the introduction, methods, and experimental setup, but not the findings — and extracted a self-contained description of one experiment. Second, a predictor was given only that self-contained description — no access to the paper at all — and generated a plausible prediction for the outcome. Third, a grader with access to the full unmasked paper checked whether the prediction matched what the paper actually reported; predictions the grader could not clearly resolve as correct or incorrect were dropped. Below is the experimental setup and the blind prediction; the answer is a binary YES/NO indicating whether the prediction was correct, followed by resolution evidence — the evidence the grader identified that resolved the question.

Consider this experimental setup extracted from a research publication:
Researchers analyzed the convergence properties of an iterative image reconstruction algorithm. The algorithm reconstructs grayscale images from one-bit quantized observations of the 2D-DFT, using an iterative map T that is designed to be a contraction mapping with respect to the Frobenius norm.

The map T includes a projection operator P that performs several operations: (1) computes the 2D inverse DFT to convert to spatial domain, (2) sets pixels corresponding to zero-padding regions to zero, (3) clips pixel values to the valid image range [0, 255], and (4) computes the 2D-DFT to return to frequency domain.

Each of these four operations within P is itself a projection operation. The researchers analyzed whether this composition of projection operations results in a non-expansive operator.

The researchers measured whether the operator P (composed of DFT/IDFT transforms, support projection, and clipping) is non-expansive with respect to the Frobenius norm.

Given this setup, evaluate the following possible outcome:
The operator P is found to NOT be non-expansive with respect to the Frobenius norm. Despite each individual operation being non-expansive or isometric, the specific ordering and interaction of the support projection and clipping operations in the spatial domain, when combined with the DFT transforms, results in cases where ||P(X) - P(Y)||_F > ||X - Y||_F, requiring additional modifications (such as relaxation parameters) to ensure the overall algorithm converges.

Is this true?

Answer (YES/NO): NO